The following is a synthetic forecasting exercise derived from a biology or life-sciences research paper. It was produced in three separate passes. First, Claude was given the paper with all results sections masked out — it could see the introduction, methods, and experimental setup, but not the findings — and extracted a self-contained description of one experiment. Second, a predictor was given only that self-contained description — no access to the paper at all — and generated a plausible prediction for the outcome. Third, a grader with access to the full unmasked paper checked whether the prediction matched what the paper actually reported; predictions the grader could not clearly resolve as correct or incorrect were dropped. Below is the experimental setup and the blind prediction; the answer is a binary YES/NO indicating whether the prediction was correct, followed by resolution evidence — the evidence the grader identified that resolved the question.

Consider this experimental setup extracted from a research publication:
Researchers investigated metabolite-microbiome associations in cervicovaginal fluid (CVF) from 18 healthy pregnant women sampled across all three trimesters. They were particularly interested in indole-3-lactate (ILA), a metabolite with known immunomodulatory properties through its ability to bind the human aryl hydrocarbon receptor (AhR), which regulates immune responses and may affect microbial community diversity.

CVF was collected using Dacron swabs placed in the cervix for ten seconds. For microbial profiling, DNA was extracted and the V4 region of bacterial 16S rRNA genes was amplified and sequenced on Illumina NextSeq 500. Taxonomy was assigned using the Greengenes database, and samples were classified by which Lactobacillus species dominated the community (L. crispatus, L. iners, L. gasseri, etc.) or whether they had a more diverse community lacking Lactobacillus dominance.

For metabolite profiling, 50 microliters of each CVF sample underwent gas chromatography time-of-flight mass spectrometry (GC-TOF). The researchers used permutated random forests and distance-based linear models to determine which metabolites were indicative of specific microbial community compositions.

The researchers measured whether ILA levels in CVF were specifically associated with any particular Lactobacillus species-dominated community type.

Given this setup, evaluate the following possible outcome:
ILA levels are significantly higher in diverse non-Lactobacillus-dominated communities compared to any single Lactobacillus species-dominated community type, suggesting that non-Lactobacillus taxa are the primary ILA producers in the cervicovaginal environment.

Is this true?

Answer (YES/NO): NO